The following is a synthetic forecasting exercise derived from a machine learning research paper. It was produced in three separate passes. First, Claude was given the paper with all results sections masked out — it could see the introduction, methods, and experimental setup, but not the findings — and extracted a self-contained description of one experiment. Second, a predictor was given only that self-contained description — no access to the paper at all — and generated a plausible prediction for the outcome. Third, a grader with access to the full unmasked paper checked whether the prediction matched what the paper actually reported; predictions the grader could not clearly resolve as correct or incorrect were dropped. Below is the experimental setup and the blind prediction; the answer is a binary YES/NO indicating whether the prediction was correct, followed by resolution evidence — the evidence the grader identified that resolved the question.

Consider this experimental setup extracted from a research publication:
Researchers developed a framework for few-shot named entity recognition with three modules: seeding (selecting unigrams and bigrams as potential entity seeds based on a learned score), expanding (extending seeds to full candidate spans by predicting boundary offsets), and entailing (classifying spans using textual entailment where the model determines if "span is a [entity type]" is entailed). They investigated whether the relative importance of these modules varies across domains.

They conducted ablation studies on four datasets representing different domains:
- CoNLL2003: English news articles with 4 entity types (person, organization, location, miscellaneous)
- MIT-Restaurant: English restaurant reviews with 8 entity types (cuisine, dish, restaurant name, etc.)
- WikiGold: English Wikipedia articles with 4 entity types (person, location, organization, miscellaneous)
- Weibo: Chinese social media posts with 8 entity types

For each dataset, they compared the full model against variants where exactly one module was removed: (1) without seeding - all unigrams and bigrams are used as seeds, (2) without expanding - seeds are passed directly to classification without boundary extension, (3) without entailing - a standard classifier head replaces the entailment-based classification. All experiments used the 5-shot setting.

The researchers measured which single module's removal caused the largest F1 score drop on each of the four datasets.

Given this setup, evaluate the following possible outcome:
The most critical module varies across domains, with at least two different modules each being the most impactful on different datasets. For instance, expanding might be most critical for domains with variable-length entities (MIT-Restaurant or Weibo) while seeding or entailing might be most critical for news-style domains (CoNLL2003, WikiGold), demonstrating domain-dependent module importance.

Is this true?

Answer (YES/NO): NO